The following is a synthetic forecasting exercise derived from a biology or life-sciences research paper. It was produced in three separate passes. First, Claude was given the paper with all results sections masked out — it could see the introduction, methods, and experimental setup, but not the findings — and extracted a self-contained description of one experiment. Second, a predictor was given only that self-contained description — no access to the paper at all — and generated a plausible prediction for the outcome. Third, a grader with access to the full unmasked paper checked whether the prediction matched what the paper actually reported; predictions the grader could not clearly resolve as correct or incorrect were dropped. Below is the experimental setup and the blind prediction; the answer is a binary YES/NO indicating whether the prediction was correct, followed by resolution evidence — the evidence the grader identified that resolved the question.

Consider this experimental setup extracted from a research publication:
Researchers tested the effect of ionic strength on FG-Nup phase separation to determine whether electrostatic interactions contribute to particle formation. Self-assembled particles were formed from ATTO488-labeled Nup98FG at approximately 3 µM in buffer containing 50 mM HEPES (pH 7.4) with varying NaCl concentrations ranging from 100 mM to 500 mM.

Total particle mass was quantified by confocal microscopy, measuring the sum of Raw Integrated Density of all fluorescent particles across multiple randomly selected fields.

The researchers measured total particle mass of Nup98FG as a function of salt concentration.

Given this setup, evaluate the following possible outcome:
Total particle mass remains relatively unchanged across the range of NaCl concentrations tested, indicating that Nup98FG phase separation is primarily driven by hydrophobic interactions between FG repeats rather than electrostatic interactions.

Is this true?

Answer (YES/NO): NO